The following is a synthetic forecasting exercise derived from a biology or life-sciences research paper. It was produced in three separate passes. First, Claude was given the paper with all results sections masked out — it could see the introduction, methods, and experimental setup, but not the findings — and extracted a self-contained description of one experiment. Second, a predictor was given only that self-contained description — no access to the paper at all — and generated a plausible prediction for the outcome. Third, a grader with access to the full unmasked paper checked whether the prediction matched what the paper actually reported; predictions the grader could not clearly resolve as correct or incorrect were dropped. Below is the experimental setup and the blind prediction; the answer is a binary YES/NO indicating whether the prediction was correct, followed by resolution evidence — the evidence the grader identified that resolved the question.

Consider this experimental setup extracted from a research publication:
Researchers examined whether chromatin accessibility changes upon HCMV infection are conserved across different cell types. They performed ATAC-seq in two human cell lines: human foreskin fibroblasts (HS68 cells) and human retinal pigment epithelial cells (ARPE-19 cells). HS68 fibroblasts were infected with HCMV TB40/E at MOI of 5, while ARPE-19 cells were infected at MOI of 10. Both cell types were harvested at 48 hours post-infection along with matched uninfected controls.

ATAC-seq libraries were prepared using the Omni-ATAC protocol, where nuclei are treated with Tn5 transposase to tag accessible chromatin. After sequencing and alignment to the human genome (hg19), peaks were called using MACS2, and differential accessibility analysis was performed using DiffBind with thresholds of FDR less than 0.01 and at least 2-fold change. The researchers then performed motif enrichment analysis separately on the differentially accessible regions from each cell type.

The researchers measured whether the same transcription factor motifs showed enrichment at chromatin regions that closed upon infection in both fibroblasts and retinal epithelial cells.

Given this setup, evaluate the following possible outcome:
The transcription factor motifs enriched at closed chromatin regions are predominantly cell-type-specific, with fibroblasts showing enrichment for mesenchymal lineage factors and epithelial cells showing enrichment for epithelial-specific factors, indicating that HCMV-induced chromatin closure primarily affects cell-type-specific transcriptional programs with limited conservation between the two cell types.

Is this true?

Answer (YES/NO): NO